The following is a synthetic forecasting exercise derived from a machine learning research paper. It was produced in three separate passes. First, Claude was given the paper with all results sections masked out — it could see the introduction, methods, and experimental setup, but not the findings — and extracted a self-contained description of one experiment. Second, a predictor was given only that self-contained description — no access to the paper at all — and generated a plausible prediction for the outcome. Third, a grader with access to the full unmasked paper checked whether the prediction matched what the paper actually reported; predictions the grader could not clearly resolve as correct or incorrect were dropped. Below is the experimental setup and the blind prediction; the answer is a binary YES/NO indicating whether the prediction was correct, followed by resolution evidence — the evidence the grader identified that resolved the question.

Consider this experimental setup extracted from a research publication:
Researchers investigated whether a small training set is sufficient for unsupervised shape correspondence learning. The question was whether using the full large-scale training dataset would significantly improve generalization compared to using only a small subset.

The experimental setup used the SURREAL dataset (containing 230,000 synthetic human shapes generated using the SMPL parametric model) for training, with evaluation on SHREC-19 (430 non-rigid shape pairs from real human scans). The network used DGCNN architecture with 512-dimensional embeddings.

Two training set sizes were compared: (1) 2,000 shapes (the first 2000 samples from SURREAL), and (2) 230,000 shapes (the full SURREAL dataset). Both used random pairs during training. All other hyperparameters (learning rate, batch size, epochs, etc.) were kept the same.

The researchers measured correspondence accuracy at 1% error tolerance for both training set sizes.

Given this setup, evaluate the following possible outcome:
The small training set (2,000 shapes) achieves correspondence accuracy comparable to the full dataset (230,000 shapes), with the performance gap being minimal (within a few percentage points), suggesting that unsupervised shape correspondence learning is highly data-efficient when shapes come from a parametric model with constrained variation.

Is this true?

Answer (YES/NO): YES